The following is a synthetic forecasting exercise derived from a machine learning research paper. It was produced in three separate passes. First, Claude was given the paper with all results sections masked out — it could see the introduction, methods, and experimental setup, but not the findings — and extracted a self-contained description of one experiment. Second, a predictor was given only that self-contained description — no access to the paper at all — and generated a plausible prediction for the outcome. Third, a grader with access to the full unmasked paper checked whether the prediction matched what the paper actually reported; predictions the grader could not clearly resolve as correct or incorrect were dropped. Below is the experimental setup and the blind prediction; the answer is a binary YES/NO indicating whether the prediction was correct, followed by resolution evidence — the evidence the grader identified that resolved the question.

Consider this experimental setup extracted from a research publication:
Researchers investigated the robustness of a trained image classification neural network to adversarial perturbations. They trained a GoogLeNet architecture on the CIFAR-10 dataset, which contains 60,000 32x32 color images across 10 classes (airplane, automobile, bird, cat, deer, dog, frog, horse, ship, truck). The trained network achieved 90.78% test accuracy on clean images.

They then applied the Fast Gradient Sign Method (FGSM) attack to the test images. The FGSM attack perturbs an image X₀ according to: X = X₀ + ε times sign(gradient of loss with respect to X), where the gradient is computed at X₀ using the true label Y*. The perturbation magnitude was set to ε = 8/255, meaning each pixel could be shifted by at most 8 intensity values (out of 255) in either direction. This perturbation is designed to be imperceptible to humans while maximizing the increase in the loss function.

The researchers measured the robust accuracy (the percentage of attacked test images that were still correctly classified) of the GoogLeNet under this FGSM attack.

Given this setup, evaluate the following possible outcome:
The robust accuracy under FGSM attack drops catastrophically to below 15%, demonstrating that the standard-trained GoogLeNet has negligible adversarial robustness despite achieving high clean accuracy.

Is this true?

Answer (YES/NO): YES